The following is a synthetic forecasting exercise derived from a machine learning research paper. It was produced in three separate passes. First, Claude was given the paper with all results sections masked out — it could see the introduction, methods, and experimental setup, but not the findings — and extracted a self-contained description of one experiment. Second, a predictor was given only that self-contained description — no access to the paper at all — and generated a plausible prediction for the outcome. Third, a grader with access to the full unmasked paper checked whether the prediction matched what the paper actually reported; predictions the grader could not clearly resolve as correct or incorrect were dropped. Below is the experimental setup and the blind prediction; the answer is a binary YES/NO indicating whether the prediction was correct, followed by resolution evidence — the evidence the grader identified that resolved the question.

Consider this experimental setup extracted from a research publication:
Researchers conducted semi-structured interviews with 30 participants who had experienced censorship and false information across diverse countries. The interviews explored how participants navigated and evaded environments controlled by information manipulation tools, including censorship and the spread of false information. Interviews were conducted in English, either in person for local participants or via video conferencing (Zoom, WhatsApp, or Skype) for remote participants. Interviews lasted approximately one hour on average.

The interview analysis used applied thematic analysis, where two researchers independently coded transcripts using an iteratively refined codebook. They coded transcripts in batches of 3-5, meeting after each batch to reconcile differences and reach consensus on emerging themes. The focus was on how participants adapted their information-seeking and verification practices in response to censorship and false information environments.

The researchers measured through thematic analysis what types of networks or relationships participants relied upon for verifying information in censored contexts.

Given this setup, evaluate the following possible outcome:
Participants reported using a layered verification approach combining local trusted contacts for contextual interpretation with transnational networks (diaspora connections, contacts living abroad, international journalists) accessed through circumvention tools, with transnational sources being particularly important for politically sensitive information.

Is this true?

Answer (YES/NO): NO